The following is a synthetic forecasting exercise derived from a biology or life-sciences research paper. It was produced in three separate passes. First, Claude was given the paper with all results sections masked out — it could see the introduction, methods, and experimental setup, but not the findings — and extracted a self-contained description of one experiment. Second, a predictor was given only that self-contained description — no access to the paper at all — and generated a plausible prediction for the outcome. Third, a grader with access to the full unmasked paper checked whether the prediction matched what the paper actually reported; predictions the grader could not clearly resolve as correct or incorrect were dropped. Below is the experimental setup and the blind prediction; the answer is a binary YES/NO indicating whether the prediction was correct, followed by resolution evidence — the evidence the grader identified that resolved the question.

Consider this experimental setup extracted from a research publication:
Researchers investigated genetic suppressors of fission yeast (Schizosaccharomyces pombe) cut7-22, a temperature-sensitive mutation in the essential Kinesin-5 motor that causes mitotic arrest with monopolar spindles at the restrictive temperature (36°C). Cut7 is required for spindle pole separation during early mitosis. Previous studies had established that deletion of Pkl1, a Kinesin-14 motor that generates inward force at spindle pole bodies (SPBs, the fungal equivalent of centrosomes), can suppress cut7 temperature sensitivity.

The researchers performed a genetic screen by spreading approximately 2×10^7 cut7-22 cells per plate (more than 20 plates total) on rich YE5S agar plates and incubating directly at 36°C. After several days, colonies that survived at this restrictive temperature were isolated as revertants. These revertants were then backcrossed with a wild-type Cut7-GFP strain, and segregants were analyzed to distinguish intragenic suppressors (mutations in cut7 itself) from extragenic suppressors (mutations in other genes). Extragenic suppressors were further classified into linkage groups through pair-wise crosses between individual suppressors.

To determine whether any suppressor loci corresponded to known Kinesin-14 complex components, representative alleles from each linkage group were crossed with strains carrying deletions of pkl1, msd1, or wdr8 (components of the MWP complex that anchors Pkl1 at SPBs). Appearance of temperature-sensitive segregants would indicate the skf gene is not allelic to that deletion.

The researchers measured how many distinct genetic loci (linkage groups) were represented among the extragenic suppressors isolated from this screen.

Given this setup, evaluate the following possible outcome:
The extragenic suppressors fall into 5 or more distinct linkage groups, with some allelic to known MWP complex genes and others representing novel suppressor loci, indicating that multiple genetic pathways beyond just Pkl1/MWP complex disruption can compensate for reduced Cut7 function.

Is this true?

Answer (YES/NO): YES